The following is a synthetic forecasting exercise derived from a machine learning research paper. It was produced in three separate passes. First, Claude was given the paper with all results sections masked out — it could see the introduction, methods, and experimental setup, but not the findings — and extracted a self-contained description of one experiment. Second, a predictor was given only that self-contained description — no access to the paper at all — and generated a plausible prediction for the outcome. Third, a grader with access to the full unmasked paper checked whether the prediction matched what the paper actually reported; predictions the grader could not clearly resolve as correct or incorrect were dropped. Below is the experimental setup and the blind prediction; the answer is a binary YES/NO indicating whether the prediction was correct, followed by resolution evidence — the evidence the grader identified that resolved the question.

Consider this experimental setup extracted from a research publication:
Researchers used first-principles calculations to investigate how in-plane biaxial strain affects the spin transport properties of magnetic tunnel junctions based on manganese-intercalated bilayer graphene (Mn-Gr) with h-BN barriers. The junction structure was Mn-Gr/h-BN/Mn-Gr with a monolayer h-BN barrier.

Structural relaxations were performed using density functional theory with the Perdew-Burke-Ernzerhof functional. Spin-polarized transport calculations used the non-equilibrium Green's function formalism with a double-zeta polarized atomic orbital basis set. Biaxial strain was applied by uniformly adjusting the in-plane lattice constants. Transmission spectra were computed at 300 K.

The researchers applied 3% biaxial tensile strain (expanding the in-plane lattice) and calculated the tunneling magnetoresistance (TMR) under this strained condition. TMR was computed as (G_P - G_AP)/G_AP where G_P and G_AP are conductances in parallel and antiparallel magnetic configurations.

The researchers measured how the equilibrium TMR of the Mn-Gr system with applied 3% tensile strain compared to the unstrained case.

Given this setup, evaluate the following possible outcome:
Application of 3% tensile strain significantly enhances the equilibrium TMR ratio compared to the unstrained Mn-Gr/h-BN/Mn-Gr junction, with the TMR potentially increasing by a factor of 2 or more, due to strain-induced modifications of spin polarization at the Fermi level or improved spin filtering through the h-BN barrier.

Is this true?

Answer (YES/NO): YES